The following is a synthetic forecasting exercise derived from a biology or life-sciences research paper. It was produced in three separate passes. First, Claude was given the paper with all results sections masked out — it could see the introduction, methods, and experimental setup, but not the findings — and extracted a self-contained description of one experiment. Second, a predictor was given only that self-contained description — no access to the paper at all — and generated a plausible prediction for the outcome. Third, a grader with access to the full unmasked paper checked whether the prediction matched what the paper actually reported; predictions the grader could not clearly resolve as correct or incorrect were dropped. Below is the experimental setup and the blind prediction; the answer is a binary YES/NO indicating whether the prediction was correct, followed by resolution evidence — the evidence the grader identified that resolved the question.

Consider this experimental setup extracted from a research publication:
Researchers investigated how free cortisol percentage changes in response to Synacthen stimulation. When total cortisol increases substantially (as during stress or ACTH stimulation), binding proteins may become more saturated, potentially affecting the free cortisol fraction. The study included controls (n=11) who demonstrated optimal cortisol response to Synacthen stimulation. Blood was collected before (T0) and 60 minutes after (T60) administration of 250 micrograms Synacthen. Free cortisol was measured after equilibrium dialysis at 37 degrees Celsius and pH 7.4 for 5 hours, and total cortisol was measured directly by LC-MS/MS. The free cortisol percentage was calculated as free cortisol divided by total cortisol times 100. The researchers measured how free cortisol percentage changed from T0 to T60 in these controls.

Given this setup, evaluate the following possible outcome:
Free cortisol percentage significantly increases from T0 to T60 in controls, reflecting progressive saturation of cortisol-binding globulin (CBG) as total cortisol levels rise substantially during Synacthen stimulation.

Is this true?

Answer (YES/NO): YES